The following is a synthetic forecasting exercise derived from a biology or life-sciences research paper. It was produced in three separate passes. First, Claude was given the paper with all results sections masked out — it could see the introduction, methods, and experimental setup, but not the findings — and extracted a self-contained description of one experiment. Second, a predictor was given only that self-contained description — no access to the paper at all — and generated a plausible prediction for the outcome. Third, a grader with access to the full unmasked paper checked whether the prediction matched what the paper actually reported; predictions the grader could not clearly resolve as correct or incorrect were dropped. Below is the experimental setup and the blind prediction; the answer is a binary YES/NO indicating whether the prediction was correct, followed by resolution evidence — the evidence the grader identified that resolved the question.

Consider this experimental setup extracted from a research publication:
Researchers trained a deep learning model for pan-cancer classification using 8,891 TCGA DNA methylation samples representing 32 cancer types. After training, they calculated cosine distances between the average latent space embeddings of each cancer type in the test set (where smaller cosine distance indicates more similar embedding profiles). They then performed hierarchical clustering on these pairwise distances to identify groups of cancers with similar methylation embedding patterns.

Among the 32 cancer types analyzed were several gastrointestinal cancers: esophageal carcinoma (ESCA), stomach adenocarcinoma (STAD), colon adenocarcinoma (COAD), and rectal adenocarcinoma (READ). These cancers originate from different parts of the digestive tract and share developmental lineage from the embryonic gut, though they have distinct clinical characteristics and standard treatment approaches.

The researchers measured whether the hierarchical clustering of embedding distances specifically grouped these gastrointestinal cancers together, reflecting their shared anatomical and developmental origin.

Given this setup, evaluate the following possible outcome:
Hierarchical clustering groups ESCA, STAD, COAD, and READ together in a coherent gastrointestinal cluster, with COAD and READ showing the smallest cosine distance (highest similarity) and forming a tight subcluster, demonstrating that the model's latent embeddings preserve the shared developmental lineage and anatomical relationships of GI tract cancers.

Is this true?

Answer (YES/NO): NO